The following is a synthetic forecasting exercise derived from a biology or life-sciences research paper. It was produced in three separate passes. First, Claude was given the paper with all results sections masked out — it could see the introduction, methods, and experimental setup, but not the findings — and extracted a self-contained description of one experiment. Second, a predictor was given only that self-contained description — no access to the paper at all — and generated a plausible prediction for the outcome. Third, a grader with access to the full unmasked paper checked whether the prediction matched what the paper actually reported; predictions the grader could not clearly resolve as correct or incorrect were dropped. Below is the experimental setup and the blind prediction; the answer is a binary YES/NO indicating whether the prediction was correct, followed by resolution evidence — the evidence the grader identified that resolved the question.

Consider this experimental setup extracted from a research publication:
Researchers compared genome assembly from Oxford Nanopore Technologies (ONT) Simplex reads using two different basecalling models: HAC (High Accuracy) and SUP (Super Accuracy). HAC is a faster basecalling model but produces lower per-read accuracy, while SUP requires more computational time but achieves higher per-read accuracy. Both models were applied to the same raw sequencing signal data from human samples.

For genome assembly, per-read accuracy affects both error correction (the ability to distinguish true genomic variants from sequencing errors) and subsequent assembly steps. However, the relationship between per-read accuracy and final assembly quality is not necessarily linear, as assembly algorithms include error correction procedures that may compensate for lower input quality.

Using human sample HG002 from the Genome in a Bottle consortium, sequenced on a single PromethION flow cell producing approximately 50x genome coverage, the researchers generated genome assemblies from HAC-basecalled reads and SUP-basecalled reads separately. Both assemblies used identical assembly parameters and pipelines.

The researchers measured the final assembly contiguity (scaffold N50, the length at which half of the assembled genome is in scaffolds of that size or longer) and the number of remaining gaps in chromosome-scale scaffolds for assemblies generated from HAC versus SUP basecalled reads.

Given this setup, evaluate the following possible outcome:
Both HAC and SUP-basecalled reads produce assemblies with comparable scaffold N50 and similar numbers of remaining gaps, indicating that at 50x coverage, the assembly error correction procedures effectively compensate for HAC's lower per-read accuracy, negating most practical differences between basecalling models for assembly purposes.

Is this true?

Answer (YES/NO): YES